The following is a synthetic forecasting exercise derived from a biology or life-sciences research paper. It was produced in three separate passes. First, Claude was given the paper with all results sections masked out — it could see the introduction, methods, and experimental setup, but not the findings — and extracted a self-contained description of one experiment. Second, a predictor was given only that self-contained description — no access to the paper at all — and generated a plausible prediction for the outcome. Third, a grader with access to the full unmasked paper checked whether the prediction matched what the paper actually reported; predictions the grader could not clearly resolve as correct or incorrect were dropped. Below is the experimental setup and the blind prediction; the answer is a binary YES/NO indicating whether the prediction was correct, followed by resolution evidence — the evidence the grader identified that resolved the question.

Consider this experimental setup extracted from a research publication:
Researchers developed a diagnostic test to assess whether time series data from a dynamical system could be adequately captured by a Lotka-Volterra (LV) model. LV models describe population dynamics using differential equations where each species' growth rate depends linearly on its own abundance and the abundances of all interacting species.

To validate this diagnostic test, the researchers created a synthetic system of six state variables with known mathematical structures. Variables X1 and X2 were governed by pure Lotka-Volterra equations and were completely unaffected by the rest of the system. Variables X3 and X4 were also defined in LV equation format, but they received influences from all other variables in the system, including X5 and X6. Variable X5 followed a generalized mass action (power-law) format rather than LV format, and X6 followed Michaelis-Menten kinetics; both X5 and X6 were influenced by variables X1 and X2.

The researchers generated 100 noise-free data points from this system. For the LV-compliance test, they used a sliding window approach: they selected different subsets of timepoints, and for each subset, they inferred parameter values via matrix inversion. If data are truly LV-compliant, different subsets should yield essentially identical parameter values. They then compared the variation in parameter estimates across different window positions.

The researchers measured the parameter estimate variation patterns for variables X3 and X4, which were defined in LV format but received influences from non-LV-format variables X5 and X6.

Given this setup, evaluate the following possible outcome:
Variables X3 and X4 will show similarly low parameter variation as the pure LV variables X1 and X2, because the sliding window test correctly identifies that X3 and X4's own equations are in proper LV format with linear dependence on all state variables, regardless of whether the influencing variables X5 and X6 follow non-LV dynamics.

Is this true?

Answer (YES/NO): NO